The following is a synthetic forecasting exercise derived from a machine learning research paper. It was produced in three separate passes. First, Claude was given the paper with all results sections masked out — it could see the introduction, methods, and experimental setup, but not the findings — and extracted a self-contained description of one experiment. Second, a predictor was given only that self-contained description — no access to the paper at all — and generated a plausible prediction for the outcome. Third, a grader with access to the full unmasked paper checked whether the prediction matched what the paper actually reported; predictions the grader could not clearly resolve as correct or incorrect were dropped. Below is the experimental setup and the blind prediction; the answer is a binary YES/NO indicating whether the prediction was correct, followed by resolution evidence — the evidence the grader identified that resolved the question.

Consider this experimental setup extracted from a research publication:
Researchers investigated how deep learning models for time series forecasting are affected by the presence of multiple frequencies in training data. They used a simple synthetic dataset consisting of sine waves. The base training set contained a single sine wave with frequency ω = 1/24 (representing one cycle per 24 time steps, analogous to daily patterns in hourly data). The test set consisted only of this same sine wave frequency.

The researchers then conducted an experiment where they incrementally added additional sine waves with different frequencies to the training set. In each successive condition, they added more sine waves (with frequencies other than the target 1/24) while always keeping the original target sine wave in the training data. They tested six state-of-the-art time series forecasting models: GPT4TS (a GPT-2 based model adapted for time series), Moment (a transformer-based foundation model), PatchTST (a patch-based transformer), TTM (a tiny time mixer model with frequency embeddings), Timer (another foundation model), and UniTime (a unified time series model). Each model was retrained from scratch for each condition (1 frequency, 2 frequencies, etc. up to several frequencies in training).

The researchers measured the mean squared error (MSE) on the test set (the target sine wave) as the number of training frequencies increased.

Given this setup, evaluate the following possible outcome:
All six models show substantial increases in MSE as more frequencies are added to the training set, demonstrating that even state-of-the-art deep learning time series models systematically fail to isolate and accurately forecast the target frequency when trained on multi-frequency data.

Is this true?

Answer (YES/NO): NO